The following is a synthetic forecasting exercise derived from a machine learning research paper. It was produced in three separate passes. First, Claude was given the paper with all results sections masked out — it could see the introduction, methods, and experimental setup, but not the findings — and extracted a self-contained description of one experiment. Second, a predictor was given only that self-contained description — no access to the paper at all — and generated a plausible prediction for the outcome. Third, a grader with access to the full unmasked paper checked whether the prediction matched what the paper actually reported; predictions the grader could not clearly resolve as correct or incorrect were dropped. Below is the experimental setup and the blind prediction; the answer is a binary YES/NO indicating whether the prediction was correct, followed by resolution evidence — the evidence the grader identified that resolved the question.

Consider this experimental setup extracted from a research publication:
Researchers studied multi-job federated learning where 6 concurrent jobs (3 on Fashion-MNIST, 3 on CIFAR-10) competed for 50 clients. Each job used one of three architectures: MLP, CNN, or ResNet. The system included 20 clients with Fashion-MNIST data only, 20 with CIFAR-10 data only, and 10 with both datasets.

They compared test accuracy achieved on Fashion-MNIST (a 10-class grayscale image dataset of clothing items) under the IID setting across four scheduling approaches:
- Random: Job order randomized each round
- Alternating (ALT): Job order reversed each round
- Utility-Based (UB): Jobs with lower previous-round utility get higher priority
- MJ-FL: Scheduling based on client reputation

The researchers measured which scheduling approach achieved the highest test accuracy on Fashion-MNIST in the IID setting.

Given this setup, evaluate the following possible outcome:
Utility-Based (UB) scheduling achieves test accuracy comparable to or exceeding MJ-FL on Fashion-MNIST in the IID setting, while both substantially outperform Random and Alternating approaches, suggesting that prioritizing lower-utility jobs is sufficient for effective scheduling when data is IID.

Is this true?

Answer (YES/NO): NO